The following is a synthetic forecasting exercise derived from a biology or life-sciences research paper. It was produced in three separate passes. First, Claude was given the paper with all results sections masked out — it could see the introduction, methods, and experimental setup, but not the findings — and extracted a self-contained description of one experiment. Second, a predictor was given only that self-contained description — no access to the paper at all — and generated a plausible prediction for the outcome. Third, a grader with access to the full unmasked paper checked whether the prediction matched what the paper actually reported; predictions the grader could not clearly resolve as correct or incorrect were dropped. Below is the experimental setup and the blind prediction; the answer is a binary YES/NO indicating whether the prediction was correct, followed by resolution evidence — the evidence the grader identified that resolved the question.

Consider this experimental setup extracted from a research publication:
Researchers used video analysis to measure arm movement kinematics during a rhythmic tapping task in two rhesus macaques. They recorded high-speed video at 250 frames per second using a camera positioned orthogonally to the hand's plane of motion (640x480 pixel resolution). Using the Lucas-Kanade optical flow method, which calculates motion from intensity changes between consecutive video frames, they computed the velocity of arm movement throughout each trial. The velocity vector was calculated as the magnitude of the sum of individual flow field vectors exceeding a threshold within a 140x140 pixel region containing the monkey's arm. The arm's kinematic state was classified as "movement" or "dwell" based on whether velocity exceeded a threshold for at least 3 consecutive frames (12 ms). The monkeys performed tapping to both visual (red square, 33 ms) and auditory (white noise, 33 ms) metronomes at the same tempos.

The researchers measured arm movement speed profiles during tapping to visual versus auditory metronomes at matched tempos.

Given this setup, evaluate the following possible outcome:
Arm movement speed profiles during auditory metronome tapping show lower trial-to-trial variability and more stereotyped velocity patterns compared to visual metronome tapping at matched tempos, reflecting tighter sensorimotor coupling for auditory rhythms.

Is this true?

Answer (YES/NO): NO